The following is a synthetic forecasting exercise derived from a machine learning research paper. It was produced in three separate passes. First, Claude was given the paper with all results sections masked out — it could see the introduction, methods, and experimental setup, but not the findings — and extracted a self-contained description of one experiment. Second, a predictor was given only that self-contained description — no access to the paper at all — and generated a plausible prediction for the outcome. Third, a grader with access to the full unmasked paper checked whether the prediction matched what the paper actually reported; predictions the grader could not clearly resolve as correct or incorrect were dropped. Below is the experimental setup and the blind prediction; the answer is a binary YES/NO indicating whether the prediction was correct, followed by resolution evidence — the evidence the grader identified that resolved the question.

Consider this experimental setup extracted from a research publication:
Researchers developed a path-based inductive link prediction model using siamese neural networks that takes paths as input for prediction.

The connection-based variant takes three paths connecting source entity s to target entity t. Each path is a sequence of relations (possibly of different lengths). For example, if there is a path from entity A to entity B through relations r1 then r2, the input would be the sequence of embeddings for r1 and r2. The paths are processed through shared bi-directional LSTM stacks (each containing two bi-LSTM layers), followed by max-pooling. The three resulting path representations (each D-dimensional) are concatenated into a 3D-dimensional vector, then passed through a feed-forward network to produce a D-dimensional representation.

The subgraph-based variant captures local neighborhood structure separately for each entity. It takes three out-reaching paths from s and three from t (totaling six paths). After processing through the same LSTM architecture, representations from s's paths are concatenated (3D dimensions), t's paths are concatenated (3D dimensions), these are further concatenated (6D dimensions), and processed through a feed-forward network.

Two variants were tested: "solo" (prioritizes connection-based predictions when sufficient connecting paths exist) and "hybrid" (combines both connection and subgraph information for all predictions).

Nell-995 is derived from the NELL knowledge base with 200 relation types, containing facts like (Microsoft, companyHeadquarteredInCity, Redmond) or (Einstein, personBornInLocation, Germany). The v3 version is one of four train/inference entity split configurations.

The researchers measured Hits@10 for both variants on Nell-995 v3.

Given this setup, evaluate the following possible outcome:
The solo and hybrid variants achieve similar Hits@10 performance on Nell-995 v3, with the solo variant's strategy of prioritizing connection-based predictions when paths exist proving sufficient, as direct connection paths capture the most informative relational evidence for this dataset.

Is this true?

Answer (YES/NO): NO